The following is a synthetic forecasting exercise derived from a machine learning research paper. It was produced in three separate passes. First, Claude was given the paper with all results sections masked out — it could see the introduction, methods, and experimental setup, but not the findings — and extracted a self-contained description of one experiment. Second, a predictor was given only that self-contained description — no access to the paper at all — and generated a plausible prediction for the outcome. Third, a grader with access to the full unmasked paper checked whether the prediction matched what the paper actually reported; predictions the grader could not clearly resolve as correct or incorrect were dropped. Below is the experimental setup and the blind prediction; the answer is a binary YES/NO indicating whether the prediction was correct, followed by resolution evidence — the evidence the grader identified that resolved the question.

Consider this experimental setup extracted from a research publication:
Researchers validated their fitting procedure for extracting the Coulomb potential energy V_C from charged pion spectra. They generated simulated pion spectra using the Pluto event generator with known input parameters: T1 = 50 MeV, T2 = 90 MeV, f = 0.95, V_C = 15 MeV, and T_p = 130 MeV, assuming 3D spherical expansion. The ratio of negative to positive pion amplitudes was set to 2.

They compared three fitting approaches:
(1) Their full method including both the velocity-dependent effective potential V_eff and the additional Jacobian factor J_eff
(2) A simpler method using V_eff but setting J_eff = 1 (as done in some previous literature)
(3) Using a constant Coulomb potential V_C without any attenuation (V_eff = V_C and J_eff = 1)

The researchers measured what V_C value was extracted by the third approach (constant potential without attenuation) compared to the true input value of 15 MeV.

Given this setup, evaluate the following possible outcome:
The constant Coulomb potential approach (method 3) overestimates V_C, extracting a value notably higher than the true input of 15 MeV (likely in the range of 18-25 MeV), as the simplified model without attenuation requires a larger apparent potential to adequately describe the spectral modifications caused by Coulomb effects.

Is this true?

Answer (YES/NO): YES